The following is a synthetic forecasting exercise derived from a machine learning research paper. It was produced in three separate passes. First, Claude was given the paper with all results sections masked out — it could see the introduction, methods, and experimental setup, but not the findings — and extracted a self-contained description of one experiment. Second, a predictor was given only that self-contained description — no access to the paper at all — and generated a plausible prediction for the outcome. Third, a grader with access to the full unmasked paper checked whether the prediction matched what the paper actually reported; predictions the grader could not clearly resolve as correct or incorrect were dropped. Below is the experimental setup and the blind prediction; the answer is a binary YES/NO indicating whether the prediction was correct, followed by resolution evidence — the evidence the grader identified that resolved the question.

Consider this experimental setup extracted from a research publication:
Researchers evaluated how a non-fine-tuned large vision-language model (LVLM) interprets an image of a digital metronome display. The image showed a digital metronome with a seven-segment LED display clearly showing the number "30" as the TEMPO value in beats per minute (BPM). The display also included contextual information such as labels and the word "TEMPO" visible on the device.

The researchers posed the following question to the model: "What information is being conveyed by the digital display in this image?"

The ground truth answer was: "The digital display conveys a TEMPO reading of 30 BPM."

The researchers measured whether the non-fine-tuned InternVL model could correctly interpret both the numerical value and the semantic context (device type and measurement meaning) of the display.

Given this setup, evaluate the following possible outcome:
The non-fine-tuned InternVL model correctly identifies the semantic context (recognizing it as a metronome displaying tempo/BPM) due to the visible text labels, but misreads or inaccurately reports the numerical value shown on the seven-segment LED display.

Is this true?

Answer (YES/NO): NO